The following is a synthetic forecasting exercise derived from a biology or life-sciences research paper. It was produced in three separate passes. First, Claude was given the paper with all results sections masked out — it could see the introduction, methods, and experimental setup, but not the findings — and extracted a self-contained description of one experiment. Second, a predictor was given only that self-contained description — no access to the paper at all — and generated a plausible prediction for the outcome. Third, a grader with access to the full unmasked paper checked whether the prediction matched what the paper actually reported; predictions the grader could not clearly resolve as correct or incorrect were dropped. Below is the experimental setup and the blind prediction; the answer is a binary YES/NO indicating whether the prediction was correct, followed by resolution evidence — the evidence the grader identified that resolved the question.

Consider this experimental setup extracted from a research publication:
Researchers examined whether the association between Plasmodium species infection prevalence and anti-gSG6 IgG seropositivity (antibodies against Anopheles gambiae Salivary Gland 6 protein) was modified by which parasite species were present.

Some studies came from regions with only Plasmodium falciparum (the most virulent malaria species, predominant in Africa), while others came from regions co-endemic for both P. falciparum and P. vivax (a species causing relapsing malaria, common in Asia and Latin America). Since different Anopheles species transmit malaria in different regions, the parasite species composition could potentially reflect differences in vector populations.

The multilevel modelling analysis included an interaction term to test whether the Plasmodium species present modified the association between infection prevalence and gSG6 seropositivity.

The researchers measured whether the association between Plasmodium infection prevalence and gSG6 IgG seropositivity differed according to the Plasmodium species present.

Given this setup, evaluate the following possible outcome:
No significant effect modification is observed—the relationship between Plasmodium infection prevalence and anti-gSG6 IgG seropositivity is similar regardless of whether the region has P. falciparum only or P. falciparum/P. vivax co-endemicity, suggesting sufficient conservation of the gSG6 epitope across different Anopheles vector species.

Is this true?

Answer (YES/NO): YES